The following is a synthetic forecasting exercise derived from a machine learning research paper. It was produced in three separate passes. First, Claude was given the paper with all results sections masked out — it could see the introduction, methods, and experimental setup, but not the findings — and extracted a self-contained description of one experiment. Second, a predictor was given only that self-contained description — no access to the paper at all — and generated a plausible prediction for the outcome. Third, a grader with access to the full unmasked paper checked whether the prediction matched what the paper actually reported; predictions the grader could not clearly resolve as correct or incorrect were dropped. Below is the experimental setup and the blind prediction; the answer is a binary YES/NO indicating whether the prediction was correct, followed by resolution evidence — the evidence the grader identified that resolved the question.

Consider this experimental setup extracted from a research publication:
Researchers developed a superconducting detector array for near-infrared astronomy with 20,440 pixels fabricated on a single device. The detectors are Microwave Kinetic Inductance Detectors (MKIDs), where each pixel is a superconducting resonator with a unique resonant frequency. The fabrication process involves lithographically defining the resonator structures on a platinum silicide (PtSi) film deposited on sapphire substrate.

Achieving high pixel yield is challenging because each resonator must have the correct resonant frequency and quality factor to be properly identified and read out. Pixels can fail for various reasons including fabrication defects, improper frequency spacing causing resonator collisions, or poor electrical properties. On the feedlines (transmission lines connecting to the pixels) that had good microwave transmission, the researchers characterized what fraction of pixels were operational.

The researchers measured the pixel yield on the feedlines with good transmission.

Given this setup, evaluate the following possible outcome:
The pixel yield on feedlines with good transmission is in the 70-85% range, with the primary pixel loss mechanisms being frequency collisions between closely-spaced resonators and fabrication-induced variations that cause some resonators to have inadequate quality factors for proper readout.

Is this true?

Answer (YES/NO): NO